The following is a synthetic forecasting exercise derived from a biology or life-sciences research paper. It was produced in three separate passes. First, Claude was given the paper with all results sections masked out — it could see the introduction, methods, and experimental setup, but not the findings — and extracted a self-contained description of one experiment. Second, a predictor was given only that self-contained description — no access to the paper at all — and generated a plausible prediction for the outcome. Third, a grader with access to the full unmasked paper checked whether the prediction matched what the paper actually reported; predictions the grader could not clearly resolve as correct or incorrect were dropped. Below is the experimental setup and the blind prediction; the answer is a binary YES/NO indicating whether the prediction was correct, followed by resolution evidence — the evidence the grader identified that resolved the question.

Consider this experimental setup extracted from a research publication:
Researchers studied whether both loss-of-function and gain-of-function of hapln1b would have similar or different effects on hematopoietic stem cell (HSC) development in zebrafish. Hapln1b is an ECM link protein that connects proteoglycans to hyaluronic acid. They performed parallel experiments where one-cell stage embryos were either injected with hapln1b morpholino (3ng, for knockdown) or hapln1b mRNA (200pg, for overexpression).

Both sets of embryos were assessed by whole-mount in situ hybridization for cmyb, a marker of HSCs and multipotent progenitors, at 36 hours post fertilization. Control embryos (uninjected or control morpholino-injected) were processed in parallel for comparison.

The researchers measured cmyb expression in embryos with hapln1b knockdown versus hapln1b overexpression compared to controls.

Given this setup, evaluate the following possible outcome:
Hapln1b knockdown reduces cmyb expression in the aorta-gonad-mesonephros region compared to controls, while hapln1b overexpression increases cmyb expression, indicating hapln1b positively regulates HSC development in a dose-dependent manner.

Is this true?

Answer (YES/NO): NO